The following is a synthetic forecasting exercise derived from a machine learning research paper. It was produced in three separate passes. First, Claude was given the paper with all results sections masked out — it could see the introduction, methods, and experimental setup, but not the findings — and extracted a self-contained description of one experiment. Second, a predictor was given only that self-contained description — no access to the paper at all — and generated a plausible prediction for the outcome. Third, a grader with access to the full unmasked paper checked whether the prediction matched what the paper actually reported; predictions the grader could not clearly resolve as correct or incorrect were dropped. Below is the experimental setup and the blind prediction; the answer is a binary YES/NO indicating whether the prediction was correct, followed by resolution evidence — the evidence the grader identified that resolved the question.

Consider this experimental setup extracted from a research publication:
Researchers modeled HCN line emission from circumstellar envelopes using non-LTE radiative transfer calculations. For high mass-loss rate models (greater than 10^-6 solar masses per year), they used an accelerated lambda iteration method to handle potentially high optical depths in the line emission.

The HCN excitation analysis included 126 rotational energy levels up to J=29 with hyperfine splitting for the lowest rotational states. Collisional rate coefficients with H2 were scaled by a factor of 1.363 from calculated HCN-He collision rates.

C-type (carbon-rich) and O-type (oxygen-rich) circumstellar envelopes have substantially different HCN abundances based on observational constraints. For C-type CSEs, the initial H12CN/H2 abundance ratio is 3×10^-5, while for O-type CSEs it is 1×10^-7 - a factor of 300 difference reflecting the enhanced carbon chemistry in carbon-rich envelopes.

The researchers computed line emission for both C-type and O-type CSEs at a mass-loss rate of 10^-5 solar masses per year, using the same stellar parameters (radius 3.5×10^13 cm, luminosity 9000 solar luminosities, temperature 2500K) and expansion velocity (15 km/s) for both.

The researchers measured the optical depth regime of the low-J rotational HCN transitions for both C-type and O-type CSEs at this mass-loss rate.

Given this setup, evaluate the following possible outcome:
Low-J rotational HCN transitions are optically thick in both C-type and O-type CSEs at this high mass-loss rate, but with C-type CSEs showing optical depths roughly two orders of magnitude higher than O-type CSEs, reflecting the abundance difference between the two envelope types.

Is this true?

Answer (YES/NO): NO